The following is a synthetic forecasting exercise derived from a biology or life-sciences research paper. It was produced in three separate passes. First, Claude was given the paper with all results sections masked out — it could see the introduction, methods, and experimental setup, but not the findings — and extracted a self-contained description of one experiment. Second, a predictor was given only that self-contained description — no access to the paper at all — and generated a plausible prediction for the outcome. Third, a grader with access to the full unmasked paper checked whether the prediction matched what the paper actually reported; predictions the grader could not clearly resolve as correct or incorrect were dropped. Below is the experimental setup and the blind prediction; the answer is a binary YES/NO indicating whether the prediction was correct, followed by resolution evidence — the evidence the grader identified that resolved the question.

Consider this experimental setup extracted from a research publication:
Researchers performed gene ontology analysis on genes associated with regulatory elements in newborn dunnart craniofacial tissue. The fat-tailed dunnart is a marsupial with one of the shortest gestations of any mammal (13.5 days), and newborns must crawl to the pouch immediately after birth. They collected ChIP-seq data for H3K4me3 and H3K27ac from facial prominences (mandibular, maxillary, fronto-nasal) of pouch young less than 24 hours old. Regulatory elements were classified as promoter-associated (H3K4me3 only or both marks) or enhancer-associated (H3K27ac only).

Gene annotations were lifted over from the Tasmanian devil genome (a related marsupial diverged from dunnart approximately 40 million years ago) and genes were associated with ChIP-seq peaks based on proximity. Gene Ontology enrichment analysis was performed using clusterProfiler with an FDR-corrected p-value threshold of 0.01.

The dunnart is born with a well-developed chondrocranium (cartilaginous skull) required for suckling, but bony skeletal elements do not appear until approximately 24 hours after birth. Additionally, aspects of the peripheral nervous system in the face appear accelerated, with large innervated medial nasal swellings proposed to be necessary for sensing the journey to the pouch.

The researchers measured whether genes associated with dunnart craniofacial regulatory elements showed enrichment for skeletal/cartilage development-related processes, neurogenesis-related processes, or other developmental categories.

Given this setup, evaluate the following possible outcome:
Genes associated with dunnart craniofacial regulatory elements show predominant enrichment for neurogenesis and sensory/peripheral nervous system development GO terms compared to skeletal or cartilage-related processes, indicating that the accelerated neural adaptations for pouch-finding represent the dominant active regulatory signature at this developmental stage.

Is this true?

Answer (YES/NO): NO